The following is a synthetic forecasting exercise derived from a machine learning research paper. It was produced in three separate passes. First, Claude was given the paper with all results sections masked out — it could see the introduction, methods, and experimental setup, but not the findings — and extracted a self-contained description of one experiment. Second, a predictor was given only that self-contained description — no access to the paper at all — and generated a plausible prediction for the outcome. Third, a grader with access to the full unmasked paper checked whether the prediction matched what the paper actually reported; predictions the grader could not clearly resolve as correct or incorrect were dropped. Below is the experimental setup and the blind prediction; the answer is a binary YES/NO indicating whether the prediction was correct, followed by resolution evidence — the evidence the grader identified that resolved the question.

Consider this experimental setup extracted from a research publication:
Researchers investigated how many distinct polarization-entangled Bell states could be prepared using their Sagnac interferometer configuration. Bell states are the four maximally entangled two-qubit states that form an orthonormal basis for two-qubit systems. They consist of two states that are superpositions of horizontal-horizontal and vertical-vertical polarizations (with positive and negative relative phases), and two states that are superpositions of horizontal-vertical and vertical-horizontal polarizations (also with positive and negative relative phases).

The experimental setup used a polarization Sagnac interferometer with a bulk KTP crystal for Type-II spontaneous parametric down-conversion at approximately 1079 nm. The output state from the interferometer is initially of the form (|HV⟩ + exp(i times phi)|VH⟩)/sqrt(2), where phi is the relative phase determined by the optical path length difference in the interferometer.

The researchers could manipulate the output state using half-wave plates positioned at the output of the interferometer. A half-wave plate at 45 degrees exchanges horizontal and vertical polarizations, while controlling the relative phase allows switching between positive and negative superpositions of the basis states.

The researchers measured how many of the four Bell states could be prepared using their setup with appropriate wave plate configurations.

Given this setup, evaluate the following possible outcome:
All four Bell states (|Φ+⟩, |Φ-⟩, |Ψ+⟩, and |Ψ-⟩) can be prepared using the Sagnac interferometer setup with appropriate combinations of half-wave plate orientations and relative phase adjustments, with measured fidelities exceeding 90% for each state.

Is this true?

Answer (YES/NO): YES